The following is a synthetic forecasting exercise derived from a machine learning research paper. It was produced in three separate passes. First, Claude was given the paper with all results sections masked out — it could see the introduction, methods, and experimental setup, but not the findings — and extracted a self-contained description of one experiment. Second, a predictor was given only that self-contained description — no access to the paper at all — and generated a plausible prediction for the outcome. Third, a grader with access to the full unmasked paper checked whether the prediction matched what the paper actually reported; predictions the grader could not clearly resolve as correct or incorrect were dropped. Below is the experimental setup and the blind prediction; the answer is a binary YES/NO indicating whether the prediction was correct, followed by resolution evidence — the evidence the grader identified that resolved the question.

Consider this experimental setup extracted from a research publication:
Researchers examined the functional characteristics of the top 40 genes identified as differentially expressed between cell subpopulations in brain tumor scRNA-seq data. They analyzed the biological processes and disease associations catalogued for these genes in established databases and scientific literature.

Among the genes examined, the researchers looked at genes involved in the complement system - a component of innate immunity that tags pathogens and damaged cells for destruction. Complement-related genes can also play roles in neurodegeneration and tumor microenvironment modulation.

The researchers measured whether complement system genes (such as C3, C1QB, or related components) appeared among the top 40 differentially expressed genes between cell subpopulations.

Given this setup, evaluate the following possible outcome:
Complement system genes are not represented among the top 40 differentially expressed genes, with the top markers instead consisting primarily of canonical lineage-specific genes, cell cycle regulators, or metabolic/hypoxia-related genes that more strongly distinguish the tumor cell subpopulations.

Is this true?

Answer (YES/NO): NO